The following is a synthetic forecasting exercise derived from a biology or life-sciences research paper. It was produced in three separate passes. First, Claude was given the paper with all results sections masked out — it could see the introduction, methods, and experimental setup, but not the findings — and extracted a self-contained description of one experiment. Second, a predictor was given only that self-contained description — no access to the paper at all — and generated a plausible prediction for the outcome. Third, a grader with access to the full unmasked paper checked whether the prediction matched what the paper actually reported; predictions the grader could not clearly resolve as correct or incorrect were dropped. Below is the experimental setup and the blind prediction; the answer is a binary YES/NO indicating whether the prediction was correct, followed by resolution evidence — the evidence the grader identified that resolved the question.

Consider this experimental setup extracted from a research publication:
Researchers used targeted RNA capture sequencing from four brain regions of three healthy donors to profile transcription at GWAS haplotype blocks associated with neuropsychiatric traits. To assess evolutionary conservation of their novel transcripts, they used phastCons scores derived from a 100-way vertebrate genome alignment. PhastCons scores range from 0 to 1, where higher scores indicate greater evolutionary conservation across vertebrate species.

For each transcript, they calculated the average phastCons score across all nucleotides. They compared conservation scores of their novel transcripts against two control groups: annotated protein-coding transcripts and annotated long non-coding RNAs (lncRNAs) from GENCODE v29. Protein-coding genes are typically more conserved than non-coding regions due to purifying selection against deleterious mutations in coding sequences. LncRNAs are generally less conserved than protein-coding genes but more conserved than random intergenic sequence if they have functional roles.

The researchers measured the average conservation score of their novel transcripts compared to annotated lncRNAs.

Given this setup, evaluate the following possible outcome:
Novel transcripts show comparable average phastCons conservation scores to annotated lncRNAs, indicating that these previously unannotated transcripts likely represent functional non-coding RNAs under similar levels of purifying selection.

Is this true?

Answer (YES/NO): YES